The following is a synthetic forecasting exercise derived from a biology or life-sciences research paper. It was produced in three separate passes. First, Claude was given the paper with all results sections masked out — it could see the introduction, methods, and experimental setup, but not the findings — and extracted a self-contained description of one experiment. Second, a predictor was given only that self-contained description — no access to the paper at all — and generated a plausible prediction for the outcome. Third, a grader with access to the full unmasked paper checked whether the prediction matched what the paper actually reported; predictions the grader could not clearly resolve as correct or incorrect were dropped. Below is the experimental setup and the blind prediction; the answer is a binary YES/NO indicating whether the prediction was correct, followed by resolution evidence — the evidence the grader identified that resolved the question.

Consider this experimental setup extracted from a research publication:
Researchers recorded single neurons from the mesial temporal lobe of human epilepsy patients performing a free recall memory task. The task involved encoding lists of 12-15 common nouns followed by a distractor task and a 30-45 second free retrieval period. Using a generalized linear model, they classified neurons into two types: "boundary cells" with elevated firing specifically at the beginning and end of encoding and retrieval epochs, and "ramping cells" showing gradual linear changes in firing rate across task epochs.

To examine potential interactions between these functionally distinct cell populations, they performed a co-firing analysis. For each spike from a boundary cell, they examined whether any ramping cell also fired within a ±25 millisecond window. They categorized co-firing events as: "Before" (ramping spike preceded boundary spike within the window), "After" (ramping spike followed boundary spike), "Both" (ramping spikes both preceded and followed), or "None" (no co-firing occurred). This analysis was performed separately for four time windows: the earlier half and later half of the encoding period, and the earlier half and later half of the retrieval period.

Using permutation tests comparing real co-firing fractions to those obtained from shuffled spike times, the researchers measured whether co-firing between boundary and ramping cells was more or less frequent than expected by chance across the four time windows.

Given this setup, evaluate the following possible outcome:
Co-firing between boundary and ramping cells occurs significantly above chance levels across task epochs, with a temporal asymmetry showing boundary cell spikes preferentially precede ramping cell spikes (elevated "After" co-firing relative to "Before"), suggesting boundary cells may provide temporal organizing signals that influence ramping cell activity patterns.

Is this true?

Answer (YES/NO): NO